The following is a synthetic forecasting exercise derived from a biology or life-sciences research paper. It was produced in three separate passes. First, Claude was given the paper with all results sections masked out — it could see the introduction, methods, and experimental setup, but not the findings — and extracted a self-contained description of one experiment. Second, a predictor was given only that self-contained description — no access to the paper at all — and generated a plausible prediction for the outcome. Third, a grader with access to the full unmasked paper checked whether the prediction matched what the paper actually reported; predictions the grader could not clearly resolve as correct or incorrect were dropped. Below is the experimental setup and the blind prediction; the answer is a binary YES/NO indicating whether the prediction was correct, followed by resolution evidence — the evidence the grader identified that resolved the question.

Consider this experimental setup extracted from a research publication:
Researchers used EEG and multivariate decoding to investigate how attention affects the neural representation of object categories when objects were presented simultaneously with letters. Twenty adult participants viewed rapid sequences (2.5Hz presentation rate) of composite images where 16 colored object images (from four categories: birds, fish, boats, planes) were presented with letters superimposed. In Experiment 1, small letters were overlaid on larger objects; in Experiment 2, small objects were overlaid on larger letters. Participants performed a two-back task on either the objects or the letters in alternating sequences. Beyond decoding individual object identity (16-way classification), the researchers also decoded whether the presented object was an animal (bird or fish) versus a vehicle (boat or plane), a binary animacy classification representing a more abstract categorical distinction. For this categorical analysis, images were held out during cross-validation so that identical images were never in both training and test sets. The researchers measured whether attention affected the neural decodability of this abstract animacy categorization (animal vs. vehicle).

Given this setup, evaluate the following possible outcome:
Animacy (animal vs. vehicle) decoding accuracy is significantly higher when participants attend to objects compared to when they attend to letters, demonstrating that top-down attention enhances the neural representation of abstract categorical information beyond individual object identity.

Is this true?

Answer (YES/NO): YES